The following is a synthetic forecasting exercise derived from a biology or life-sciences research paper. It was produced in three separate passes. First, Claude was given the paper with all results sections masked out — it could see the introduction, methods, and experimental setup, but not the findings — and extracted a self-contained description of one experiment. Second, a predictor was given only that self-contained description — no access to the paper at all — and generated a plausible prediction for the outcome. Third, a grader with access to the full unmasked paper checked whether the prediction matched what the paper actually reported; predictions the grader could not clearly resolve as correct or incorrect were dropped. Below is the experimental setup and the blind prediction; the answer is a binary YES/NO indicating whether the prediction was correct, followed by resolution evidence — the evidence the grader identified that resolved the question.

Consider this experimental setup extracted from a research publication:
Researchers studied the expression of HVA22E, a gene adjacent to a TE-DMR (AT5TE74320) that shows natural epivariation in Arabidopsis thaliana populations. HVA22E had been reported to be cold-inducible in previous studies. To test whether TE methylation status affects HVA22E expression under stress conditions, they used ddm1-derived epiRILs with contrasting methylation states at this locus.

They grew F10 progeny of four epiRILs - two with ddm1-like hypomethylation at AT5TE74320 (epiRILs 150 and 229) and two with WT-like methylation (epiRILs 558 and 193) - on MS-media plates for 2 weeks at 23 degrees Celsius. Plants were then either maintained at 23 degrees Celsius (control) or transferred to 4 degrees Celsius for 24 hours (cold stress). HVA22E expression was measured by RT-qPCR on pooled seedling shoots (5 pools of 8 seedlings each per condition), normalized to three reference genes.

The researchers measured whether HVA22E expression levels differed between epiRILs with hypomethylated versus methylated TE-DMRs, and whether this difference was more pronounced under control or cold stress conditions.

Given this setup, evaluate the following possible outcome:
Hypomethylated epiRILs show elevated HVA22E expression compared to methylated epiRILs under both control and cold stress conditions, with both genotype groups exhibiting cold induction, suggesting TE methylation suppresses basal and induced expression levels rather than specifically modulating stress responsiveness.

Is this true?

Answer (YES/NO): NO